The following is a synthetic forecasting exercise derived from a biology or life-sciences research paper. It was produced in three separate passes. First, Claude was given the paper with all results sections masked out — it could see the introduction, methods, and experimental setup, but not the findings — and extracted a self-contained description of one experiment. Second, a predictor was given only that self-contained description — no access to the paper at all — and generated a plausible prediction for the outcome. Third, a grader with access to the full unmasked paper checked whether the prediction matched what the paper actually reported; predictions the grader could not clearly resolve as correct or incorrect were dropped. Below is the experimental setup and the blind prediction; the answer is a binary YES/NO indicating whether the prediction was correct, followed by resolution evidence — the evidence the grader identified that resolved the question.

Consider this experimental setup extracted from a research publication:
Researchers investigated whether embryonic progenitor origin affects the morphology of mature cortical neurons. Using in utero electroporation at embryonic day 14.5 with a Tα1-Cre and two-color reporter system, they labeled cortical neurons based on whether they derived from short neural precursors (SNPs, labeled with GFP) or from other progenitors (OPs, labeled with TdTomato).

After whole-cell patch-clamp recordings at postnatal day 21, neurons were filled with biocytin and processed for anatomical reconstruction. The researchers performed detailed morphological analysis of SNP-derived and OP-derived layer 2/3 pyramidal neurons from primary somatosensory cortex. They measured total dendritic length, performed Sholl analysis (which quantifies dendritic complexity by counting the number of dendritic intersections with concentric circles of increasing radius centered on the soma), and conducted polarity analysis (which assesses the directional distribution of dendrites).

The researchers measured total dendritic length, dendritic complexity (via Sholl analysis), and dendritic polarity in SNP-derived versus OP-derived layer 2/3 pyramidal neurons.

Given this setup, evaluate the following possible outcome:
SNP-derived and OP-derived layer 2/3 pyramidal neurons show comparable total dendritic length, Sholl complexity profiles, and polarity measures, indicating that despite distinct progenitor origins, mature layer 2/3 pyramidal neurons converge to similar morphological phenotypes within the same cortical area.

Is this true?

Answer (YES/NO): YES